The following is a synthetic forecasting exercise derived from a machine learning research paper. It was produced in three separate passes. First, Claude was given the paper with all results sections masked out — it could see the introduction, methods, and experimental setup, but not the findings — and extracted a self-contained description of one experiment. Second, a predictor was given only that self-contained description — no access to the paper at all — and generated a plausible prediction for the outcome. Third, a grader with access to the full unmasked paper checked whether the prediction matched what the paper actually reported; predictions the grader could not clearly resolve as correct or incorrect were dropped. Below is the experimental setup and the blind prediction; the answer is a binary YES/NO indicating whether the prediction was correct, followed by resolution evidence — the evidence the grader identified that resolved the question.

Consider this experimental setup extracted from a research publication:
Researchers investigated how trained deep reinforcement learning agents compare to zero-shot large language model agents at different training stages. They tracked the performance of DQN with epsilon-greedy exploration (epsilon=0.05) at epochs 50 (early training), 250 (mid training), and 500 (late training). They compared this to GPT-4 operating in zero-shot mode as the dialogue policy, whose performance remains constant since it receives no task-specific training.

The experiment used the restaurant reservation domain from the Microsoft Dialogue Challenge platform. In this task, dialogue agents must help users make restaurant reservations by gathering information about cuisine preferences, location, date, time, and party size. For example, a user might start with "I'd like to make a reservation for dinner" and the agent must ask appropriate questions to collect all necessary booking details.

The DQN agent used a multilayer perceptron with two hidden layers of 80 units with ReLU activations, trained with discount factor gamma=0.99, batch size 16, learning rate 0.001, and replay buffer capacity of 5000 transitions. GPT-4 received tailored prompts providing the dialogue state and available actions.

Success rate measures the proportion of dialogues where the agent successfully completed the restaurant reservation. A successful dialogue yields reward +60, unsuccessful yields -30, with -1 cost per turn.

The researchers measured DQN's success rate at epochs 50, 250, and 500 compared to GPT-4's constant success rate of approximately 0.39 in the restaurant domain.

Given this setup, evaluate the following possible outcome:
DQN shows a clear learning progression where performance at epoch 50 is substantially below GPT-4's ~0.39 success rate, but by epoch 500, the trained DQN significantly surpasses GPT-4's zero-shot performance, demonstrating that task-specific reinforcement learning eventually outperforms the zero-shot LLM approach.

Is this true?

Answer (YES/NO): YES